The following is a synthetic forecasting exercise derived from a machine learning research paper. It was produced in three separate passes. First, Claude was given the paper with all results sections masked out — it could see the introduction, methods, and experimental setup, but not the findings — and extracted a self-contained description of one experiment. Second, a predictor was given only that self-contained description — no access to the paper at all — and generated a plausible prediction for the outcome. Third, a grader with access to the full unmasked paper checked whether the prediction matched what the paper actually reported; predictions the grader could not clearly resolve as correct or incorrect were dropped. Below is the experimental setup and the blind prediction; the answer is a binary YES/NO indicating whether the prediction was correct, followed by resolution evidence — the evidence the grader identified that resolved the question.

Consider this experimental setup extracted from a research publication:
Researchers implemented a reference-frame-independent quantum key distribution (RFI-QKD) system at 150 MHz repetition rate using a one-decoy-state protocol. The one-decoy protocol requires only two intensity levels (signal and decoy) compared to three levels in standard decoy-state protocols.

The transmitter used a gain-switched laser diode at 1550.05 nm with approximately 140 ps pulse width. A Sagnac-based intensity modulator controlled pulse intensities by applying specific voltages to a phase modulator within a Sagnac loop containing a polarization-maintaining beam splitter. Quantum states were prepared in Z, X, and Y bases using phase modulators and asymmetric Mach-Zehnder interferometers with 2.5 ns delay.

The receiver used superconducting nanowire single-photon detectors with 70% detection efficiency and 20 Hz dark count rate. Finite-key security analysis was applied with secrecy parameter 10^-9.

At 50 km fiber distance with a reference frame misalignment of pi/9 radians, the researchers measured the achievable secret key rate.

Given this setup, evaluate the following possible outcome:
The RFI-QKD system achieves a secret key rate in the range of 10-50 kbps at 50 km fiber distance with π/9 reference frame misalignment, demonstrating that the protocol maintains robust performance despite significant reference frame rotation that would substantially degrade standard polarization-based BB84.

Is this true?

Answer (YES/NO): NO